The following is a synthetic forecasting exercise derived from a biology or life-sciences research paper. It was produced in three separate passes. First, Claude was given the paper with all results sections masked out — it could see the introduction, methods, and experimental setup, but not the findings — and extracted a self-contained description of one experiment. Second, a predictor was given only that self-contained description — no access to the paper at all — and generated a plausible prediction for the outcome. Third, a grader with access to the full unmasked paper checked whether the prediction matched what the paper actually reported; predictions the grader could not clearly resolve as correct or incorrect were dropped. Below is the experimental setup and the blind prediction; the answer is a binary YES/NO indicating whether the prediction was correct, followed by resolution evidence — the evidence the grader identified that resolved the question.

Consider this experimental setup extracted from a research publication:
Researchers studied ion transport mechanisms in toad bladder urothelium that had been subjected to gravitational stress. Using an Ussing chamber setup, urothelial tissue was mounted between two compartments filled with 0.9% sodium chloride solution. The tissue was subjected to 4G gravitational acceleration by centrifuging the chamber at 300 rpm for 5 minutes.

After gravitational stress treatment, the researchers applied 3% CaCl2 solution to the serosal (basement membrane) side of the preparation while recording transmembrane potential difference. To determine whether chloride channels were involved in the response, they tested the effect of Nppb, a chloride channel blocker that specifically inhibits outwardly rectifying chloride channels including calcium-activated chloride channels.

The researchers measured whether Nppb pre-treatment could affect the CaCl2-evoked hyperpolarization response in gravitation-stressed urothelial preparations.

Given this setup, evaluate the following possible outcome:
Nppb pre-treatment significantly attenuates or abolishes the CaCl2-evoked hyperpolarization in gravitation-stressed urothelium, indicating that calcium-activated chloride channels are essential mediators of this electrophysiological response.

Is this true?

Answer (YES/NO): YES